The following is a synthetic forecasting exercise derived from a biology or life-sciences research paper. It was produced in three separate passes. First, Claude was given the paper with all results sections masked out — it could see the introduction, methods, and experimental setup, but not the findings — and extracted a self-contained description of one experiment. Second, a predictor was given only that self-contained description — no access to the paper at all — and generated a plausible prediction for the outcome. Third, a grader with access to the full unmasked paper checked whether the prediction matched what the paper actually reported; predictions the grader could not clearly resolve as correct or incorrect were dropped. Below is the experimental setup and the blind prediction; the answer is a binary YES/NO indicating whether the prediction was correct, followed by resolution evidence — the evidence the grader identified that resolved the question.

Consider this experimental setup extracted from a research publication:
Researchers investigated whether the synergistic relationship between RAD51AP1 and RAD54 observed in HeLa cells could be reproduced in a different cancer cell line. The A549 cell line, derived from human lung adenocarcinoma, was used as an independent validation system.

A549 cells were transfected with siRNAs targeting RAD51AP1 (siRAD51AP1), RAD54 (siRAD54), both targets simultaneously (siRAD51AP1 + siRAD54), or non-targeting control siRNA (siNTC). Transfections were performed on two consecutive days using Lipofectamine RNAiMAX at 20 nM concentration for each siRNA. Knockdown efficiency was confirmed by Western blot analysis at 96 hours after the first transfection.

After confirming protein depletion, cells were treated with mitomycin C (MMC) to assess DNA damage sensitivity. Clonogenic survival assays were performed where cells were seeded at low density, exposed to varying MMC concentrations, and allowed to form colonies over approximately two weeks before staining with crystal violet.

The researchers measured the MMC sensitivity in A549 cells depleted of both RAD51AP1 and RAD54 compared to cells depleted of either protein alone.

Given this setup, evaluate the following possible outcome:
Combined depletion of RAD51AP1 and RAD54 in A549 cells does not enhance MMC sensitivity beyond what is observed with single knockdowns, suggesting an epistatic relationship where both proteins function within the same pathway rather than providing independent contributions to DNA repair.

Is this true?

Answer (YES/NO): NO